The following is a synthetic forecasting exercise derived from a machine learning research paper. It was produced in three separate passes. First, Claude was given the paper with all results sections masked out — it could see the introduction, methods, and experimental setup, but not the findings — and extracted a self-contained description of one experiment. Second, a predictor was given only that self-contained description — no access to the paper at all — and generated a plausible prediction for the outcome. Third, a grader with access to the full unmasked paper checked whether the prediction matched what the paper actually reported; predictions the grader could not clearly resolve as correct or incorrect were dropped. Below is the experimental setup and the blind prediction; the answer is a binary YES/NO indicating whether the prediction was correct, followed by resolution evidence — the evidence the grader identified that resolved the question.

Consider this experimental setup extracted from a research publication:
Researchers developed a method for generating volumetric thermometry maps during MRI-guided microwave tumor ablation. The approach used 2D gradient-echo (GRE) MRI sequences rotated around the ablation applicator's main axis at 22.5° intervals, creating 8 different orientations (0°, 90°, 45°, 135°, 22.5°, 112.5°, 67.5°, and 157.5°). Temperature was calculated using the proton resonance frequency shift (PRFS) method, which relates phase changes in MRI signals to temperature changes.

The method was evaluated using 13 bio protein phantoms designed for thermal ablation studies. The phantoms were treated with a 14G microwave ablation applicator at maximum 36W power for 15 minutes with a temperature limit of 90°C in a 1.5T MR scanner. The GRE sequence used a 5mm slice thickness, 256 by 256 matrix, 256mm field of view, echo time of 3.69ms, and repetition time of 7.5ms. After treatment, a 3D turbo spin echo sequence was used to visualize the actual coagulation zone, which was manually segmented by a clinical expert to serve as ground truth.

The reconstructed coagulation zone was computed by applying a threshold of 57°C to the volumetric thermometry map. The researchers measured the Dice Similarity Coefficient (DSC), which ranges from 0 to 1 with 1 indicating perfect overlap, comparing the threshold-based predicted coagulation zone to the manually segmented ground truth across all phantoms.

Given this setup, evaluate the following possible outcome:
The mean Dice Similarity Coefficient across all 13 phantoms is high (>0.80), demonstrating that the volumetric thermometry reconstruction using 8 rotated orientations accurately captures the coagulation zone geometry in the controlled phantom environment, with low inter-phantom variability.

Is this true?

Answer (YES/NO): NO